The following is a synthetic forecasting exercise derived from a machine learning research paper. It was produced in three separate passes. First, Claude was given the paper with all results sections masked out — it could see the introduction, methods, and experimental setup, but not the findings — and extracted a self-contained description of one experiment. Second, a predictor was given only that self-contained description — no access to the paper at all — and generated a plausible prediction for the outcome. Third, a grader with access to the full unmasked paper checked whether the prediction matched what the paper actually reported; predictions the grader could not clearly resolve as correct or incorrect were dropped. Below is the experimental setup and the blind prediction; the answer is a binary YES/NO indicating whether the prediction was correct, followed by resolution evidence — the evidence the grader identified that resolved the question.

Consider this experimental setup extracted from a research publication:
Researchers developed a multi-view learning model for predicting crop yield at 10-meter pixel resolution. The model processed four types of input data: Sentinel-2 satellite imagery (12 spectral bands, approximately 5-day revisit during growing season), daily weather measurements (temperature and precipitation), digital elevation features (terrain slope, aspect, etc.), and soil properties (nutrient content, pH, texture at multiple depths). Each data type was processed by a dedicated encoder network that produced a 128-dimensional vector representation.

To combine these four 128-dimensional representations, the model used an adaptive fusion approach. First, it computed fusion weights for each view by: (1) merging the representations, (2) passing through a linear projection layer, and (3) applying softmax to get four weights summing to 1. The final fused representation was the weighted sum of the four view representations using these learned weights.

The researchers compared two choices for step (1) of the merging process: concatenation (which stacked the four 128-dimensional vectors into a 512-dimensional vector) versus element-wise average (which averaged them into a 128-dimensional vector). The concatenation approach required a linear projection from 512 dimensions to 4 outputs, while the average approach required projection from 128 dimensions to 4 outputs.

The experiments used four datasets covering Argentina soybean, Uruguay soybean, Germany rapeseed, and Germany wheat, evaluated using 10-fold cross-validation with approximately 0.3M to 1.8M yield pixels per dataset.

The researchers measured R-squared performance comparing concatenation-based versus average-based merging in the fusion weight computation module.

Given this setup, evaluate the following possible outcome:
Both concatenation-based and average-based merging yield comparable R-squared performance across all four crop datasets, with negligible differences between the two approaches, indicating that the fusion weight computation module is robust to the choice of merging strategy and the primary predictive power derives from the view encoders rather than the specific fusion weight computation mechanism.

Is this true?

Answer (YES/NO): NO